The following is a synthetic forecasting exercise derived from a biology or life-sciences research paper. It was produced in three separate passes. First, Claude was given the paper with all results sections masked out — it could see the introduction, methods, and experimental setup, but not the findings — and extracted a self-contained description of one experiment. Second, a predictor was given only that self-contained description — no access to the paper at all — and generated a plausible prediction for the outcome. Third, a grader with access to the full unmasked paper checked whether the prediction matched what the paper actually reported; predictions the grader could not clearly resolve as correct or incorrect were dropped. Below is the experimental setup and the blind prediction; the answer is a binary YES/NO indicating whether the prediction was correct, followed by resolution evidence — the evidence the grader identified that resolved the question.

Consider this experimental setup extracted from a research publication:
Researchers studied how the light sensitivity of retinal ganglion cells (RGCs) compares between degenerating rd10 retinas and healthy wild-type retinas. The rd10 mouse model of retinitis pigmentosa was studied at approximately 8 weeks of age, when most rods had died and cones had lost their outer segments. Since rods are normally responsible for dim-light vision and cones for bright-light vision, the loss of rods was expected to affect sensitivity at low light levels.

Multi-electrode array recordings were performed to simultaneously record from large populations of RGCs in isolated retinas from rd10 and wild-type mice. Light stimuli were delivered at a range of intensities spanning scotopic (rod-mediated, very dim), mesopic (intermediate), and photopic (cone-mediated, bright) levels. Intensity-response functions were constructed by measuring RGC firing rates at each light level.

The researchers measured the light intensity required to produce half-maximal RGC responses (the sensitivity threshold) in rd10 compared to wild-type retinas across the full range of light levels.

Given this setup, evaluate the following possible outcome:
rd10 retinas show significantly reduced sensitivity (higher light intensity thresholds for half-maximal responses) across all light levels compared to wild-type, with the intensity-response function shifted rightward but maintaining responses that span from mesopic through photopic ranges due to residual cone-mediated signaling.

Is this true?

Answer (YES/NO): NO